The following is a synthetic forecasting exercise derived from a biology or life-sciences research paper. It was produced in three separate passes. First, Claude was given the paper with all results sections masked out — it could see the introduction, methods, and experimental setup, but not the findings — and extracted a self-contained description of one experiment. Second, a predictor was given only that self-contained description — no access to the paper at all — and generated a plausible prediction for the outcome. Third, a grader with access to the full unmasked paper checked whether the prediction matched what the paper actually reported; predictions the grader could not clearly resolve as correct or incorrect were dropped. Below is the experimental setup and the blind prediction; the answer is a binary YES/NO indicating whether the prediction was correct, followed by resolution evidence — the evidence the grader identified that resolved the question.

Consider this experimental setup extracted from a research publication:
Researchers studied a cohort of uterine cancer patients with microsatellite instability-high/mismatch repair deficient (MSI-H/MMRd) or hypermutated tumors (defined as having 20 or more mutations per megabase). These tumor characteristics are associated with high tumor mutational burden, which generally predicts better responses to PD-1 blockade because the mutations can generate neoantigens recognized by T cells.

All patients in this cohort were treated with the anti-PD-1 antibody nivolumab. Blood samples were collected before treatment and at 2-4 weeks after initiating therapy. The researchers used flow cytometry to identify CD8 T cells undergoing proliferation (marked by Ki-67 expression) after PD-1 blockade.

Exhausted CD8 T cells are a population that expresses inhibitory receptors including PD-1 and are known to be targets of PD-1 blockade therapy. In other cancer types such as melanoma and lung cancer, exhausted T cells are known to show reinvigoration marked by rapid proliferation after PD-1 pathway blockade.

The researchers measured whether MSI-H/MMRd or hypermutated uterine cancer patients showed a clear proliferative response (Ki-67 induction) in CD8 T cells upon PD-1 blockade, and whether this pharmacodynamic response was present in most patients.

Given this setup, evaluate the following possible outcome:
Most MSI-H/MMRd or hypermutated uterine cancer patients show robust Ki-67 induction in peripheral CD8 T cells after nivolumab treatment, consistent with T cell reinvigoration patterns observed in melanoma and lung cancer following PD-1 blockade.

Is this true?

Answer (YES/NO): YES